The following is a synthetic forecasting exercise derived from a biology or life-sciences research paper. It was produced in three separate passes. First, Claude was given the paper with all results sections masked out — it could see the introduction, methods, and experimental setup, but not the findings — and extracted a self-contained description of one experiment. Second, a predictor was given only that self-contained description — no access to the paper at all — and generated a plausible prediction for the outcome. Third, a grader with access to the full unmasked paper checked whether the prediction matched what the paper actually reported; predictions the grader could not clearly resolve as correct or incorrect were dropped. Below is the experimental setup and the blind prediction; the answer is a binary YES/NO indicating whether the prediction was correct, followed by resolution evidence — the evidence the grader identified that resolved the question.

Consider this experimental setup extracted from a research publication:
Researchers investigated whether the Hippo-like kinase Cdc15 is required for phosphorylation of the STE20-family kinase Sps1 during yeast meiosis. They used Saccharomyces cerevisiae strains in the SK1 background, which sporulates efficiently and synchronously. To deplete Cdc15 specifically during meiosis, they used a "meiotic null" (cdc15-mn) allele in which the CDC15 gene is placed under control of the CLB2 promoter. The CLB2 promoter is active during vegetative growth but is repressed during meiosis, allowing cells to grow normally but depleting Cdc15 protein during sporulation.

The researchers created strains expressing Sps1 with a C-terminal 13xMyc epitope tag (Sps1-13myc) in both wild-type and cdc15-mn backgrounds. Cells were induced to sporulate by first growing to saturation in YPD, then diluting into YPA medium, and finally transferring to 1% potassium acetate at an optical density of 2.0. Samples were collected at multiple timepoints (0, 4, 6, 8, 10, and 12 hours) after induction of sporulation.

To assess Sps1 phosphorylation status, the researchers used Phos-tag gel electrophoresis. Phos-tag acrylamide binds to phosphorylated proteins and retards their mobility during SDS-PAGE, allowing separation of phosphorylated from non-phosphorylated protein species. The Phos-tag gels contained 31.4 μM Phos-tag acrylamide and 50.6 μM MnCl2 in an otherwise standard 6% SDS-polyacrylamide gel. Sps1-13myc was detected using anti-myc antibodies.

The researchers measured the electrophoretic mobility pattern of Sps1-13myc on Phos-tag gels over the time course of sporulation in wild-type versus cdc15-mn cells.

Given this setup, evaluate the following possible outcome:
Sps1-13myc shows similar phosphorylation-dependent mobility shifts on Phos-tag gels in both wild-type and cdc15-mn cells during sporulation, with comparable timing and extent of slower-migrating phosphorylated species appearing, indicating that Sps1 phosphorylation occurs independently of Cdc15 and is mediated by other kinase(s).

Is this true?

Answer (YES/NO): NO